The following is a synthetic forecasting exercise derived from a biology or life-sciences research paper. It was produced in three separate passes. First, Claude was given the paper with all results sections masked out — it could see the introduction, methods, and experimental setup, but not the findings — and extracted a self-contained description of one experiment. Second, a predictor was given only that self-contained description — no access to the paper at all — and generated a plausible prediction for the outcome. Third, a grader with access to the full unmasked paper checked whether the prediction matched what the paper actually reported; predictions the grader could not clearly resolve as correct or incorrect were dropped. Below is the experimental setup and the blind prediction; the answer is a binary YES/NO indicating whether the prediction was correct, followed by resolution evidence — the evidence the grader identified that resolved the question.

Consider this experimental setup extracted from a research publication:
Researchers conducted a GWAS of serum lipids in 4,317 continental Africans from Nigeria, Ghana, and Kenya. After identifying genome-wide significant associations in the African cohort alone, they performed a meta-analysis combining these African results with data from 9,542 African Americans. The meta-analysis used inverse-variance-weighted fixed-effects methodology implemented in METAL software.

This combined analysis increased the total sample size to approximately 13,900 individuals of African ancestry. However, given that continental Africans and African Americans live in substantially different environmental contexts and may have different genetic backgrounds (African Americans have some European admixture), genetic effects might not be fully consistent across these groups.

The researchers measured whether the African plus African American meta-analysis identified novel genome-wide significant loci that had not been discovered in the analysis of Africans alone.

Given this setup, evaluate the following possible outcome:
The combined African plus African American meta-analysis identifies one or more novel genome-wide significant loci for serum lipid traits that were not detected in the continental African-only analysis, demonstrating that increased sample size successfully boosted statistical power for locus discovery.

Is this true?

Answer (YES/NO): YES